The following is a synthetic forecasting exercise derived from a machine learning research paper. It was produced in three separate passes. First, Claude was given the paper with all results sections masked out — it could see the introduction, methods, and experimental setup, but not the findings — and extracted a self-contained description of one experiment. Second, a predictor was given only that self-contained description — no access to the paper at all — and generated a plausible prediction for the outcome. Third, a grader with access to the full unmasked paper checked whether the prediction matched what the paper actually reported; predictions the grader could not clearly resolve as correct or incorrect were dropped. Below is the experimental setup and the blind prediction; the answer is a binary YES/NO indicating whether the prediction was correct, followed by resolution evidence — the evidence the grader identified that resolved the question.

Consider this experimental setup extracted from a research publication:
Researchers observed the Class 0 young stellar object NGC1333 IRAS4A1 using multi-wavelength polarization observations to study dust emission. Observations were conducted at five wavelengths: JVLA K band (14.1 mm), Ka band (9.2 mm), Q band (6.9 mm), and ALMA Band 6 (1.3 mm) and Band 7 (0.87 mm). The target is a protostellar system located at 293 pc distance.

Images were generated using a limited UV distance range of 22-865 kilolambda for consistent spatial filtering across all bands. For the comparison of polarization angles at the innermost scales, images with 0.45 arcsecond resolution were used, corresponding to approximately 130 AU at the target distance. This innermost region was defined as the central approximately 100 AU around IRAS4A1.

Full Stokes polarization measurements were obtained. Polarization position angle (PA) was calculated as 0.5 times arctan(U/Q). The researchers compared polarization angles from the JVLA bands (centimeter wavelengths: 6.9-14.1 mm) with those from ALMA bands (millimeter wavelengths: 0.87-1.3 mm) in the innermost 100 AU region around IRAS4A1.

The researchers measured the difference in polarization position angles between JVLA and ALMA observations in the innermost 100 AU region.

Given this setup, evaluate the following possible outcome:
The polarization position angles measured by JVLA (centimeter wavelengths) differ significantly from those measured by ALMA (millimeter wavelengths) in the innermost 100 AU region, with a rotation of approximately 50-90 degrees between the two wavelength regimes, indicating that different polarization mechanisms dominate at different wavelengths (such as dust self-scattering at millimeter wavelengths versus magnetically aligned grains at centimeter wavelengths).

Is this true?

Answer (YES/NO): NO